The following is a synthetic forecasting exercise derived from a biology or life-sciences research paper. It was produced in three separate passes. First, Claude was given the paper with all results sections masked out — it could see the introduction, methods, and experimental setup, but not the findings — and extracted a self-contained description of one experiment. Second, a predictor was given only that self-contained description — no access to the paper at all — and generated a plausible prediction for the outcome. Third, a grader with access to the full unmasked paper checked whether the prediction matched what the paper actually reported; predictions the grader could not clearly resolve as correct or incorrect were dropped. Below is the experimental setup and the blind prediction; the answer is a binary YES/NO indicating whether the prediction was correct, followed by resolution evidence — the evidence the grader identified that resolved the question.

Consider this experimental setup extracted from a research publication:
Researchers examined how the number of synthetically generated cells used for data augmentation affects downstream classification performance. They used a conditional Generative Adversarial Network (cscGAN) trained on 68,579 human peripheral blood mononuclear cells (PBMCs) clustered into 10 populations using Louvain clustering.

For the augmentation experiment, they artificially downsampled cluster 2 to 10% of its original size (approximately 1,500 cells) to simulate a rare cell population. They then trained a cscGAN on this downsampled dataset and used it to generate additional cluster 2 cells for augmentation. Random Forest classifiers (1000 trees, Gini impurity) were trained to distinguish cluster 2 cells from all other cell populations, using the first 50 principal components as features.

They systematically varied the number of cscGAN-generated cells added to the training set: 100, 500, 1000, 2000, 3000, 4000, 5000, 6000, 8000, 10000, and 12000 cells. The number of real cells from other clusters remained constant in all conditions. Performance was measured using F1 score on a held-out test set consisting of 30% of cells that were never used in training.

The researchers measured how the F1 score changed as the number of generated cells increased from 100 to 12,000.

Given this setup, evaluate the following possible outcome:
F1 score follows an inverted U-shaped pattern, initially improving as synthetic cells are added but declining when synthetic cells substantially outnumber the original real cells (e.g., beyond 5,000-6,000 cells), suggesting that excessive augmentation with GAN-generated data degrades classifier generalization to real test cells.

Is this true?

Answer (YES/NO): NO